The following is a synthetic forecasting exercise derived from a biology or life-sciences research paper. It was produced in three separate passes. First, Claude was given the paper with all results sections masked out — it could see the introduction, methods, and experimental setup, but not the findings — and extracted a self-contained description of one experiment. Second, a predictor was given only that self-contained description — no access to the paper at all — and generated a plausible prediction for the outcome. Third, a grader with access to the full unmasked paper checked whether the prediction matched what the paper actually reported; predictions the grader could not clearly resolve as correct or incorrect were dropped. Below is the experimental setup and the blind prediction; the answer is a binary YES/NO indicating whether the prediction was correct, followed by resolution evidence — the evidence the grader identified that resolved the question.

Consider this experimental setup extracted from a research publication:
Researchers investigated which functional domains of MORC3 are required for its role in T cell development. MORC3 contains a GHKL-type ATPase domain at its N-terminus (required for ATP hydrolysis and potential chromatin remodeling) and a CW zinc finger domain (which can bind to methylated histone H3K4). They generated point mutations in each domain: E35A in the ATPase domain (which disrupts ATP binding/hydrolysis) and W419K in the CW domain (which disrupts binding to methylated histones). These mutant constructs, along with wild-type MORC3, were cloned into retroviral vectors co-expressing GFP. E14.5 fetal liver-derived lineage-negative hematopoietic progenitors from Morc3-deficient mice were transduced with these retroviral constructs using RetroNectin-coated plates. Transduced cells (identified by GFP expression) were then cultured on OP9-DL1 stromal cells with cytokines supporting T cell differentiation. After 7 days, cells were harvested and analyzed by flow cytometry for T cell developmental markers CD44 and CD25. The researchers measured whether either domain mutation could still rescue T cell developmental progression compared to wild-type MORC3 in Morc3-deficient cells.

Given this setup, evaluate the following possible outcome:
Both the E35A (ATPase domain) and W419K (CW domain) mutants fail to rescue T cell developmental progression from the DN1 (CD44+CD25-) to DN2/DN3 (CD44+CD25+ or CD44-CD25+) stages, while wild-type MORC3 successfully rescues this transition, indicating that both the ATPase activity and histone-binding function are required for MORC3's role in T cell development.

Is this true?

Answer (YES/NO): YES